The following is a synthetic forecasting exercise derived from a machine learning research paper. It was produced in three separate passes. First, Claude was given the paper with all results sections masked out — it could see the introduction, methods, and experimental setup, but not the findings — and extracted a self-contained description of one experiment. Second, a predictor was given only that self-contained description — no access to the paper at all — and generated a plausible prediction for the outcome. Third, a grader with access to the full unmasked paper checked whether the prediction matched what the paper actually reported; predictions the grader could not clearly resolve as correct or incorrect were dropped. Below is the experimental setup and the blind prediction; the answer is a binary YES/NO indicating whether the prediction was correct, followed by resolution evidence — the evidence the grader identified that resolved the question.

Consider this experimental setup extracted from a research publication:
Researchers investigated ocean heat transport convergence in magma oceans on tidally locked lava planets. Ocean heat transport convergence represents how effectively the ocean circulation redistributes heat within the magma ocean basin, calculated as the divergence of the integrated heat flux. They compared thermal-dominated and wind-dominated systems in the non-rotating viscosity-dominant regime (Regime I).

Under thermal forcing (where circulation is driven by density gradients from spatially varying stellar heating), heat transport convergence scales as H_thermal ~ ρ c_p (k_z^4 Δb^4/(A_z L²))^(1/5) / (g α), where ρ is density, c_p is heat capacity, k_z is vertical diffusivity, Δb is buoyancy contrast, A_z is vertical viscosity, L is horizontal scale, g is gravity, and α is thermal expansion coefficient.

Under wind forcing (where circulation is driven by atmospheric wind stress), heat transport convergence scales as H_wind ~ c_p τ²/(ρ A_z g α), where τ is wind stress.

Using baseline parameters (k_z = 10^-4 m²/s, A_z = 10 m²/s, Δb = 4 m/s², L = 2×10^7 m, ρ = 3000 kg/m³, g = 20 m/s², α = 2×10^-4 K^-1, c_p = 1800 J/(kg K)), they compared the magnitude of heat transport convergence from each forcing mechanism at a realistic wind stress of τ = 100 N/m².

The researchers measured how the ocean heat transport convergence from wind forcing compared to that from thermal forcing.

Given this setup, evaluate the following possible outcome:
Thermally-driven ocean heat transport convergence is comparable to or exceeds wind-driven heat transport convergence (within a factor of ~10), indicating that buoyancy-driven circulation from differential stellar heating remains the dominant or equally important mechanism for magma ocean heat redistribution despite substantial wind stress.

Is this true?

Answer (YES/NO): NO